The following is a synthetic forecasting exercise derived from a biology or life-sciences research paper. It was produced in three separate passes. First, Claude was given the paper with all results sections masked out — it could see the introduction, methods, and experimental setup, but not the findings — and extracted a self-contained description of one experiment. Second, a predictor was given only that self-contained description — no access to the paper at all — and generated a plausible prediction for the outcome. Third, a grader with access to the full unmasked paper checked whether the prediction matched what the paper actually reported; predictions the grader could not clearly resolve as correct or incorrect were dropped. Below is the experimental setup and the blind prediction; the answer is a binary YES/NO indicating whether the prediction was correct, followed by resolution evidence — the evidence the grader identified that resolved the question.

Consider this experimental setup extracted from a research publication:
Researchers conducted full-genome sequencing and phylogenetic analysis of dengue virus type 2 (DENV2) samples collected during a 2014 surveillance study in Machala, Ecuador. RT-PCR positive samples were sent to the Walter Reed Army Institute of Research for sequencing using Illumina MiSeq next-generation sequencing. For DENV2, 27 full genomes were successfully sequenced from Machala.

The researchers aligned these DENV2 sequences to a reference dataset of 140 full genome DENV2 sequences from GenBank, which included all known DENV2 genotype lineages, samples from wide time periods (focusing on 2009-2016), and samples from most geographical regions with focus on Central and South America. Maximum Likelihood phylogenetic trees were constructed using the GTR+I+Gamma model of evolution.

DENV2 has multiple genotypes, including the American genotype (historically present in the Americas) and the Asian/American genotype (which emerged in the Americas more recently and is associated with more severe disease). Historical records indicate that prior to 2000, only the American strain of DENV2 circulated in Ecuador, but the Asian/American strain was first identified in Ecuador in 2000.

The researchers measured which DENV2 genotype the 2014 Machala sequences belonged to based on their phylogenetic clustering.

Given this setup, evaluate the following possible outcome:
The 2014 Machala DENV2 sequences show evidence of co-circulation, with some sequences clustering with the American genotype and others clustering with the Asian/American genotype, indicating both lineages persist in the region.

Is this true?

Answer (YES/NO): NO